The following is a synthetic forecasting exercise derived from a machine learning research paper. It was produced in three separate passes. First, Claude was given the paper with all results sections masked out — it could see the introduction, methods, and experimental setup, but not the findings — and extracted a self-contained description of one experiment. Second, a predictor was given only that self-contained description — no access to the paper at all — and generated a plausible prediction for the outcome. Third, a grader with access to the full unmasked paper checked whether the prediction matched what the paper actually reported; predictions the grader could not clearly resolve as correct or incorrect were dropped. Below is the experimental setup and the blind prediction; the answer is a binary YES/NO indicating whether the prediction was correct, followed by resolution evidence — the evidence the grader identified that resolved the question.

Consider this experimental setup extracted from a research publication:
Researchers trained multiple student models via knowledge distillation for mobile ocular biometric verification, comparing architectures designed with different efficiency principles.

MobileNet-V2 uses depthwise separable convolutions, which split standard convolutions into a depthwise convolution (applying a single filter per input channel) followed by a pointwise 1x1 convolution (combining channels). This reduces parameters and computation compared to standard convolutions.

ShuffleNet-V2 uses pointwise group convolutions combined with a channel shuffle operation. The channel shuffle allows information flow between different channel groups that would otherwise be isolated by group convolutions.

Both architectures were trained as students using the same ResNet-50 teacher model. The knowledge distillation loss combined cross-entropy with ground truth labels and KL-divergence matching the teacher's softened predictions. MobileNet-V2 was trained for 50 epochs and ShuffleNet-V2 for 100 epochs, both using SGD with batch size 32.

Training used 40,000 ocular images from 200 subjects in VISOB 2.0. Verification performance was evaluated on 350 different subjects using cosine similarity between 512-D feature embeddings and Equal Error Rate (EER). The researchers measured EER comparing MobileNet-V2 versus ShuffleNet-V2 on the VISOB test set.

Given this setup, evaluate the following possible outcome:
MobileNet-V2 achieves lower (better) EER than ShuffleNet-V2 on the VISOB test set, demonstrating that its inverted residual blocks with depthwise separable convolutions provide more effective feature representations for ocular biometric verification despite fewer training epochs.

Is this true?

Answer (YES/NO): YES